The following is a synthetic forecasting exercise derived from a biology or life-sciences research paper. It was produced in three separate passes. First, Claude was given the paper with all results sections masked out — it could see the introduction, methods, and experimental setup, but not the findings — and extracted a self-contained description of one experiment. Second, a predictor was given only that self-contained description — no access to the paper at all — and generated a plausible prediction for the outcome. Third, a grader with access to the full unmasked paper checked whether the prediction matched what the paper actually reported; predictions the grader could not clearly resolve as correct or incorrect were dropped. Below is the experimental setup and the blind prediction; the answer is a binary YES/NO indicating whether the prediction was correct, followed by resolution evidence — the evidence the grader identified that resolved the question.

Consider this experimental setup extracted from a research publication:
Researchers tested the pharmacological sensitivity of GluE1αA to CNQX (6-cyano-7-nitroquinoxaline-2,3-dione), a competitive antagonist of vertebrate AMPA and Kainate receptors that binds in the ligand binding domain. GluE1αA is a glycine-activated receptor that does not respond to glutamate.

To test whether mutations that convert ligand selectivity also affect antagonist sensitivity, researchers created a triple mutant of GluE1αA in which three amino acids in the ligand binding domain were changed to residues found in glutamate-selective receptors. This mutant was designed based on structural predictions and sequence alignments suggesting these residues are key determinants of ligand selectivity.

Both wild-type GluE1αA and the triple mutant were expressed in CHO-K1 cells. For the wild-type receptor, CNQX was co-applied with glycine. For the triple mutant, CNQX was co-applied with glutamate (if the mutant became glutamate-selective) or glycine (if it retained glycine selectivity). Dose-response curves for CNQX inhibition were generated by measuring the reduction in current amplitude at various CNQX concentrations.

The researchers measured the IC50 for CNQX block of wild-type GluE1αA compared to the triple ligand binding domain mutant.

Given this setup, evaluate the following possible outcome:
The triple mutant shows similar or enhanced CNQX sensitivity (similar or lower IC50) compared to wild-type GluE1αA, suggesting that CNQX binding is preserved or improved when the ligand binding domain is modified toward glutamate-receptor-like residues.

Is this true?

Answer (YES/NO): YES